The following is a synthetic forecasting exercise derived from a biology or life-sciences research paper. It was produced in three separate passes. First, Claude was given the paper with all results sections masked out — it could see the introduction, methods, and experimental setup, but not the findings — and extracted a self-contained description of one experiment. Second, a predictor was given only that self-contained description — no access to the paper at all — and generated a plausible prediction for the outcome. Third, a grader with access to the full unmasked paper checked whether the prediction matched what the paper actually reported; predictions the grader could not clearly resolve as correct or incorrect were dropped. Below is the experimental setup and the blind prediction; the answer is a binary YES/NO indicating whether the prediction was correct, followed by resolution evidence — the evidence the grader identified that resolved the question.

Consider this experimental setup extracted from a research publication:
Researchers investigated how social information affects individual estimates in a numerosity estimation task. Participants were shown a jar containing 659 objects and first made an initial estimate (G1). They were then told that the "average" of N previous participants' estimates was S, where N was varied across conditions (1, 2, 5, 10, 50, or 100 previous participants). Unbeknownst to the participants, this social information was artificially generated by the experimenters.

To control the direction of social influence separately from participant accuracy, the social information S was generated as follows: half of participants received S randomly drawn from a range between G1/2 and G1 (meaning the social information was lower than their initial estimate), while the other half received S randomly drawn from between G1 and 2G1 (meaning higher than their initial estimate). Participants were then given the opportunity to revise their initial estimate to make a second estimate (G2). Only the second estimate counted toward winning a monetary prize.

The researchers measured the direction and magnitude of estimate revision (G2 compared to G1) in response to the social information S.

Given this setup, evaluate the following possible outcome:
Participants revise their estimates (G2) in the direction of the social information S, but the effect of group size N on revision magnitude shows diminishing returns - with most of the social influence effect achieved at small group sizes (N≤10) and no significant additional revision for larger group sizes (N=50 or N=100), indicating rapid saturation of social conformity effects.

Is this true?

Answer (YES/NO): NO